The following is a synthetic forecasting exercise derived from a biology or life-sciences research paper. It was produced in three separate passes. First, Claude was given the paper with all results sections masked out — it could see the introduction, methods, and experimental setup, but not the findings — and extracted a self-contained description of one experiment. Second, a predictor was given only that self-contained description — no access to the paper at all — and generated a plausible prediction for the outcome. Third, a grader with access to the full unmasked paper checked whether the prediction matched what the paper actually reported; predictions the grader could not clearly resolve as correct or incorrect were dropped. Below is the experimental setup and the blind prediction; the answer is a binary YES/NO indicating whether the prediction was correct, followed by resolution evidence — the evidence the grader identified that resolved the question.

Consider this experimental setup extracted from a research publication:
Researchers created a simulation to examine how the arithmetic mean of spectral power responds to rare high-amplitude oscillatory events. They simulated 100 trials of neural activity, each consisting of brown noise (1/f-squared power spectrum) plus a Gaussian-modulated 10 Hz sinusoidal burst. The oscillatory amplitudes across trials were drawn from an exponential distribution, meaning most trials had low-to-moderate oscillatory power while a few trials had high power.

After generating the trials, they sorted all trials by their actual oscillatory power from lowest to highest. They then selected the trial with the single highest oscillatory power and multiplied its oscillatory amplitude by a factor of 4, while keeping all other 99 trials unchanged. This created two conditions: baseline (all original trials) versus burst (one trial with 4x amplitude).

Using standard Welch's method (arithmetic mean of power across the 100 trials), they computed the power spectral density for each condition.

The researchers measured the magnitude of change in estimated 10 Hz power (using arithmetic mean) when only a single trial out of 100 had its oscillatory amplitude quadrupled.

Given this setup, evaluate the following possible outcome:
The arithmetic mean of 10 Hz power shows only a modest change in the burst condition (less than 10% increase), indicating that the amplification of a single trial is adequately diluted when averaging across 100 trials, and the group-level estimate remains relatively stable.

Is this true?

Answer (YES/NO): NO